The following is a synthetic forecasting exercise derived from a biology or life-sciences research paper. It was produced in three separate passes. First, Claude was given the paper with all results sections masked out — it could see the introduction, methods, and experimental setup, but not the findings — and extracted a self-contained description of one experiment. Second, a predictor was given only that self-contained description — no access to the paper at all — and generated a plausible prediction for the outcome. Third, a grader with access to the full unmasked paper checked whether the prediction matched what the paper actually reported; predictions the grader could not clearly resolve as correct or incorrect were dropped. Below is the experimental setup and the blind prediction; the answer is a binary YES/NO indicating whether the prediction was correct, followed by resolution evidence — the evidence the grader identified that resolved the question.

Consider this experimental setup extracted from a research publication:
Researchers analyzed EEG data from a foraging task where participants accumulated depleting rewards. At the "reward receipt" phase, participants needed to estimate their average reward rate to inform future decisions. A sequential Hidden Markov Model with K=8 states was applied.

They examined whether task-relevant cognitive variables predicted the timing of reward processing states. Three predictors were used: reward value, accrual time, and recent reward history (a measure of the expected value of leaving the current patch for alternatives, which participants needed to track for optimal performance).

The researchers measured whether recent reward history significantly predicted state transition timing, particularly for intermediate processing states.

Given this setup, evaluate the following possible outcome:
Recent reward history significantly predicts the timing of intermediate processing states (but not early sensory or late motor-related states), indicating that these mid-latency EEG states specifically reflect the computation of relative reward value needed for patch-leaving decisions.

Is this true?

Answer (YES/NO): YES